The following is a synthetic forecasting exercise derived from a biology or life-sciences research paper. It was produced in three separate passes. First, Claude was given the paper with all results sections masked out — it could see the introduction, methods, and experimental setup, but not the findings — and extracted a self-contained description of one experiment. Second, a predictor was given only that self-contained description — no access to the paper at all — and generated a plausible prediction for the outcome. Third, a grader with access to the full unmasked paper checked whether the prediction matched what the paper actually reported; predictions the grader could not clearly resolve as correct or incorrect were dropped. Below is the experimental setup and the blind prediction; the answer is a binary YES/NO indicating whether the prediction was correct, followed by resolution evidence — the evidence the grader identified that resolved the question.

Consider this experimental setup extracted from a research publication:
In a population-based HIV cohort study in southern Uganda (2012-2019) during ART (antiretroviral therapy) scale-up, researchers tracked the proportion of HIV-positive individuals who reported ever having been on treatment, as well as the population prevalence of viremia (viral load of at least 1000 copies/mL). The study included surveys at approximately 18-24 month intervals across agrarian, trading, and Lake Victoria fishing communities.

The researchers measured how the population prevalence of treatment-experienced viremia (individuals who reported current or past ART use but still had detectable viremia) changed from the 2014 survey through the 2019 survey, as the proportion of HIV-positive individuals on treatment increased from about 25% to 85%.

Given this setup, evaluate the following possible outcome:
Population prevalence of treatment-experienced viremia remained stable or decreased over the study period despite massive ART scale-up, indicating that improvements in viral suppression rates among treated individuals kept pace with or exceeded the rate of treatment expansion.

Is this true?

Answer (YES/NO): YES